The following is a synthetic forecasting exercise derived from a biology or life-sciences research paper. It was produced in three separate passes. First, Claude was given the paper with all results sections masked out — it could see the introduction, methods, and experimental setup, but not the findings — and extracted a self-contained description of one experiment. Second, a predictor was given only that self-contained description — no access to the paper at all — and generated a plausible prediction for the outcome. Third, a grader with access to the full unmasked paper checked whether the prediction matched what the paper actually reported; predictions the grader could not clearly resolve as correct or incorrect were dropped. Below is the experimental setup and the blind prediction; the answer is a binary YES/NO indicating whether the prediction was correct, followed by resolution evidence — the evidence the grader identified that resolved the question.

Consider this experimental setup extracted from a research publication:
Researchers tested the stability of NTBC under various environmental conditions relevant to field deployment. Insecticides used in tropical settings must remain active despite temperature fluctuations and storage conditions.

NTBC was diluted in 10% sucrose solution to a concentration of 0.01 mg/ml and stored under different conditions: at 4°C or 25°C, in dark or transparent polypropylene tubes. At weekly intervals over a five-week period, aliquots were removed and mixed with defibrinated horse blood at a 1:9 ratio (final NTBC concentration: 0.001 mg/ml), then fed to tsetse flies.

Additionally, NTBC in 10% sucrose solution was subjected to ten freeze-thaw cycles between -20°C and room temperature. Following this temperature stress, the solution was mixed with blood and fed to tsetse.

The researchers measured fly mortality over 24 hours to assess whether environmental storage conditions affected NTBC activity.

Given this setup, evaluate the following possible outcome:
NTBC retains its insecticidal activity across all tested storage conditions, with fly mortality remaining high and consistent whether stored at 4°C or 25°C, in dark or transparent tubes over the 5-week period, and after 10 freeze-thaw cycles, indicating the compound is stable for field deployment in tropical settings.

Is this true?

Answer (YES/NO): YES